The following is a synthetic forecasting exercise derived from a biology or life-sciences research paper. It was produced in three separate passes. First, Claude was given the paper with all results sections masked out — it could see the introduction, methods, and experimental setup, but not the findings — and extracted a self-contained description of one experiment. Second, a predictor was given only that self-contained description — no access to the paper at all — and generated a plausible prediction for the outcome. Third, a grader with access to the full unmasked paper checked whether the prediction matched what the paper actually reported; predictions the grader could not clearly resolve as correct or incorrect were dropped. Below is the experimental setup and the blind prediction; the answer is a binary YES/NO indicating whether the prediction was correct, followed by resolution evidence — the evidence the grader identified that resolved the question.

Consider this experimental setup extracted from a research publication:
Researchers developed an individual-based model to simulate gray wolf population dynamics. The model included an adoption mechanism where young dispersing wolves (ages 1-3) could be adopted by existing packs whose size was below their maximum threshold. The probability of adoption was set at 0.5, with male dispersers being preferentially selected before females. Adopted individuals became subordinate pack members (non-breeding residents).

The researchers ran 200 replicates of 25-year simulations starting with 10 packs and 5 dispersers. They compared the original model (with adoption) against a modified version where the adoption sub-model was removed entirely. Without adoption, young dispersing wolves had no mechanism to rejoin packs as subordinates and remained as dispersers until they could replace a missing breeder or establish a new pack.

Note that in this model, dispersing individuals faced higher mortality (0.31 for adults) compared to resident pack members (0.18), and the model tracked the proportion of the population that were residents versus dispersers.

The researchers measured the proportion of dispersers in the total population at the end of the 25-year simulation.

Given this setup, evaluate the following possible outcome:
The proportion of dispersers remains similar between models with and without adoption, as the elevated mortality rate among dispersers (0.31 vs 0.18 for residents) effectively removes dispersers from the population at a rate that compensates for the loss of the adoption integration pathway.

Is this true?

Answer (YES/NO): NO